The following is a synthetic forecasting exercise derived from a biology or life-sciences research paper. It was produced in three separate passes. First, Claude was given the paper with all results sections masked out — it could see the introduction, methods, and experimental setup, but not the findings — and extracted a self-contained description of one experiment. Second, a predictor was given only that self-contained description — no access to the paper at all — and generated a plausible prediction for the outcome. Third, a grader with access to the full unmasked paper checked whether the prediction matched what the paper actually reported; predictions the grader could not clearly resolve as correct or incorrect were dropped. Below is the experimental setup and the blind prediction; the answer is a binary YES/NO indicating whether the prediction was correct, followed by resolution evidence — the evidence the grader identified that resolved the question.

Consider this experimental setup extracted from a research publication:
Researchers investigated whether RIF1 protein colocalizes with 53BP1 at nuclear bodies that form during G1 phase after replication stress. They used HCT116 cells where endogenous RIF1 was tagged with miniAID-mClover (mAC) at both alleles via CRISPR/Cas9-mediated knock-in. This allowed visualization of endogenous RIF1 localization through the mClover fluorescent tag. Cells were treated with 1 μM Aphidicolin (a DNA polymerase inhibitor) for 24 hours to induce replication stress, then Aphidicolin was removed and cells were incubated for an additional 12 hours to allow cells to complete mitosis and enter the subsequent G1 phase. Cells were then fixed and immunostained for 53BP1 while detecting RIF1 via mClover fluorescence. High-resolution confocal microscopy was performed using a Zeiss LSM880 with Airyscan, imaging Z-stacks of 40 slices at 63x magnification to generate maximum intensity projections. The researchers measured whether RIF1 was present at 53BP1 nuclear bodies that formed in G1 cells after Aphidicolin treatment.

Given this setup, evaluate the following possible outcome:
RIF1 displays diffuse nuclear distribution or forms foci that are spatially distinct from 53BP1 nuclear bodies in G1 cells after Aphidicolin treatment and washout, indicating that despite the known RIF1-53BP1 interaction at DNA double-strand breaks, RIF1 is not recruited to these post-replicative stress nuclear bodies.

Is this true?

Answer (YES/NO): NO